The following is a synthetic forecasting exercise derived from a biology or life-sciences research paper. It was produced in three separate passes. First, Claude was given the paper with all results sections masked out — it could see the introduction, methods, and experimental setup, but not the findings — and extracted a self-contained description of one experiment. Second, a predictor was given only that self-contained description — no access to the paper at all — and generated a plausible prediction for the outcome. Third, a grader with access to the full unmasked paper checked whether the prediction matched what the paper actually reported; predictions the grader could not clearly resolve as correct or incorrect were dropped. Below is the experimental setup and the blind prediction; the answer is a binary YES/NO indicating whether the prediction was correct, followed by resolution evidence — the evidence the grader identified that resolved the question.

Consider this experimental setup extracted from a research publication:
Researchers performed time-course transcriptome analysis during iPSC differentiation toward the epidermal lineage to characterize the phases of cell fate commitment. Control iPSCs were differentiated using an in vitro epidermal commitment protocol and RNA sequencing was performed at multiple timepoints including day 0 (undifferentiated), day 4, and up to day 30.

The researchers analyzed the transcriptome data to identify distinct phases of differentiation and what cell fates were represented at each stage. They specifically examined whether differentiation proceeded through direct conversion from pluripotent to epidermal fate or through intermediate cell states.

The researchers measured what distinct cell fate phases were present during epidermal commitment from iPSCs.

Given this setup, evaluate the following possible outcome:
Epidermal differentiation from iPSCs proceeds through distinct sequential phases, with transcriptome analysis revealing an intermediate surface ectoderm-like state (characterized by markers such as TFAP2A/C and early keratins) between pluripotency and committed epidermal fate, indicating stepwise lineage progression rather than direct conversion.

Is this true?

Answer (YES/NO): NO